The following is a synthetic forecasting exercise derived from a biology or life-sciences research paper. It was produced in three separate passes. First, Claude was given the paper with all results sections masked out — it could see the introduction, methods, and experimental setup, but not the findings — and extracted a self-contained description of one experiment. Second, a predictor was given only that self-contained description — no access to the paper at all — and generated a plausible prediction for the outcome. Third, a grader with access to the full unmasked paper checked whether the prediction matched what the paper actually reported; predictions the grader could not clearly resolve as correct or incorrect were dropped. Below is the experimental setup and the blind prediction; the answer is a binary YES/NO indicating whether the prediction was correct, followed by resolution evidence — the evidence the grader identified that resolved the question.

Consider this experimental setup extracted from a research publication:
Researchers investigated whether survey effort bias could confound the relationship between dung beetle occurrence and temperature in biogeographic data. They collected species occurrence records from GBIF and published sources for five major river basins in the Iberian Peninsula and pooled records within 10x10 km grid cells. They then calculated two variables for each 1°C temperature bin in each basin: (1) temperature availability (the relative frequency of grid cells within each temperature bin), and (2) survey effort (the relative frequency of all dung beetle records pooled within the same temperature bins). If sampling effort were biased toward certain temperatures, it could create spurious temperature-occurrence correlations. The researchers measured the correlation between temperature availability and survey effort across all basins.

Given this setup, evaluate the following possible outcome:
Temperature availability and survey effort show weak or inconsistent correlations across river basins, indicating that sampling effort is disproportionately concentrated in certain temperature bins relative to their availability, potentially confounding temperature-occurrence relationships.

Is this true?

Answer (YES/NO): NO